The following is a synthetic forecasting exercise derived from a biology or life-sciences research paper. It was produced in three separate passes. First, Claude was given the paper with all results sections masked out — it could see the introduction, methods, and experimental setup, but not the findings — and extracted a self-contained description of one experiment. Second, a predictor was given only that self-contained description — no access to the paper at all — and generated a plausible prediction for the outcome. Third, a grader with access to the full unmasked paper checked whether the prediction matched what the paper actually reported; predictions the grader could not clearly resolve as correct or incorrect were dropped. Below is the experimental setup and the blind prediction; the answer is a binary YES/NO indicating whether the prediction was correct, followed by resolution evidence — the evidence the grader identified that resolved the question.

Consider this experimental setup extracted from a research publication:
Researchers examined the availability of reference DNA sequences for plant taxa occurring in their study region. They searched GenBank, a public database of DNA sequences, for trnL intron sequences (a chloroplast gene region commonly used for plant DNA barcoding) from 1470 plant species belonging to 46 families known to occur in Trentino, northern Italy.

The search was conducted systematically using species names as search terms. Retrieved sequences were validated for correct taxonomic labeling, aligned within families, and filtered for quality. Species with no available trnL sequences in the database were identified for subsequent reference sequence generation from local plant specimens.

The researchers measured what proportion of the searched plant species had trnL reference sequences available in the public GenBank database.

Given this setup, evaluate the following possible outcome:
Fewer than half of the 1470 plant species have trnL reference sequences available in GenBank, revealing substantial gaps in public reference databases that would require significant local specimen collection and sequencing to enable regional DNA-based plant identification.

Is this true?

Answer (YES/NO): YES